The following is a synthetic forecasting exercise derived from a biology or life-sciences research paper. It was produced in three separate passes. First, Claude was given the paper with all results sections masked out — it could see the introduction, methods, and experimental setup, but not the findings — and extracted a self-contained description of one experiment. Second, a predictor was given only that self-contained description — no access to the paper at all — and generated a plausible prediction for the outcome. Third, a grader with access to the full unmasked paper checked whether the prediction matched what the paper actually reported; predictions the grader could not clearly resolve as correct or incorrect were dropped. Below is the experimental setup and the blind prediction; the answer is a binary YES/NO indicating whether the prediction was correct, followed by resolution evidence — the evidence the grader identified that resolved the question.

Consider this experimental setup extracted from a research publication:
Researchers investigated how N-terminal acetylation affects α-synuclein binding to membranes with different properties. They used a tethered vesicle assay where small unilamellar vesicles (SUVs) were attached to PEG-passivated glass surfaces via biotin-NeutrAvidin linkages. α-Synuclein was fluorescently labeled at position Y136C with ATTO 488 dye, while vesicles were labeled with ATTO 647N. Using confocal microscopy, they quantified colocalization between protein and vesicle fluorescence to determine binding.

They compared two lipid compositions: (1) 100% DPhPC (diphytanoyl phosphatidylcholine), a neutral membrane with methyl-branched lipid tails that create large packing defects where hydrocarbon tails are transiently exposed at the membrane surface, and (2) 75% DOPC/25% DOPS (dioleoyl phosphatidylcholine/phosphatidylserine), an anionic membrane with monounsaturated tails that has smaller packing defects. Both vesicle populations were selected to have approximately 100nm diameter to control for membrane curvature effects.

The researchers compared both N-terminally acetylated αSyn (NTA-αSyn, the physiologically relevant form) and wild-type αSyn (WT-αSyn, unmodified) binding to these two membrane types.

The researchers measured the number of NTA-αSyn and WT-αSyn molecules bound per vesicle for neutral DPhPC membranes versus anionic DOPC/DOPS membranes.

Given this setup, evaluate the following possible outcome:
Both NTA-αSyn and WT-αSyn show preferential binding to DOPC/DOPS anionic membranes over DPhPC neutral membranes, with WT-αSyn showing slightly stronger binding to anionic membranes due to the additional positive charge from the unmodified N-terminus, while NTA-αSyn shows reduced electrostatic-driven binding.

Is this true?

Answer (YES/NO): NO